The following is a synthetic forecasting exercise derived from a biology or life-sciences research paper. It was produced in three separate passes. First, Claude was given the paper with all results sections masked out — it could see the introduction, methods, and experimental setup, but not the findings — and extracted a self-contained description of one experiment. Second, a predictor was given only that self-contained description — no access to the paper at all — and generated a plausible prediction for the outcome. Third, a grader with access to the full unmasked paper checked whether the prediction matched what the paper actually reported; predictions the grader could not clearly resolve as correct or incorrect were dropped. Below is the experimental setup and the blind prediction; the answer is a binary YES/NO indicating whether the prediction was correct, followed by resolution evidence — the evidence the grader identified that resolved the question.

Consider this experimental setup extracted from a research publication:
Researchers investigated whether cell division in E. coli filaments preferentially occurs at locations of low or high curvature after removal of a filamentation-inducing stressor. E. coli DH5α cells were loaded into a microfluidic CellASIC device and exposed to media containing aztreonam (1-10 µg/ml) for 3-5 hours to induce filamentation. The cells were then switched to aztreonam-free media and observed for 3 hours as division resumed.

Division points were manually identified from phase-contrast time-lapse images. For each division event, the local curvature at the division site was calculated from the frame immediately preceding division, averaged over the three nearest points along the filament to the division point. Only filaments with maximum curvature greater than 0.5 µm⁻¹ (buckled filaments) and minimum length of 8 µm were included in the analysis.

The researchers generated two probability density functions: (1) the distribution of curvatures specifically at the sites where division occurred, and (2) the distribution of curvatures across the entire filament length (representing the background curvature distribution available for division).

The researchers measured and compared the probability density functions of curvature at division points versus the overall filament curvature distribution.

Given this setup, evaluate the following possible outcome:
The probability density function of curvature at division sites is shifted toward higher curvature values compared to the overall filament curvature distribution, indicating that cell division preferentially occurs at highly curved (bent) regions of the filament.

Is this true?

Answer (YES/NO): YES